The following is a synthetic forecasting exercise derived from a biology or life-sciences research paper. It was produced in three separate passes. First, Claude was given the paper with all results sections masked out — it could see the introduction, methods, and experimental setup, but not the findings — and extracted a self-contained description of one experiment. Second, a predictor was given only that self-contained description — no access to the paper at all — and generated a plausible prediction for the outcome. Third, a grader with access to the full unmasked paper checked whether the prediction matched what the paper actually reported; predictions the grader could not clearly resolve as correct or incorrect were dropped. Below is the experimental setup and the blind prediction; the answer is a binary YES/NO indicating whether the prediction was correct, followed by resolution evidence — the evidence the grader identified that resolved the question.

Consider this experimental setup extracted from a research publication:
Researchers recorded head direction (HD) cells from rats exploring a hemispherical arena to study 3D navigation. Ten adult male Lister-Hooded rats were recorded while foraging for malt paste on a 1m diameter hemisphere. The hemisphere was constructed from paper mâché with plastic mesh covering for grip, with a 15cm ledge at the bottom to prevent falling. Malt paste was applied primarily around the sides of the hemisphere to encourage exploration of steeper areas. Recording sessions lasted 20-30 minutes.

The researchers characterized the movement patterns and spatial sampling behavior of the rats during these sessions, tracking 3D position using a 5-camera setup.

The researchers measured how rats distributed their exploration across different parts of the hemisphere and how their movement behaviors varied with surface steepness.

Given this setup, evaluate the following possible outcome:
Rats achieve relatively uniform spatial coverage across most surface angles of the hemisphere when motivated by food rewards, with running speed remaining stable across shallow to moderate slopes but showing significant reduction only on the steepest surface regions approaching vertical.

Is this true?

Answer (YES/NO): NO